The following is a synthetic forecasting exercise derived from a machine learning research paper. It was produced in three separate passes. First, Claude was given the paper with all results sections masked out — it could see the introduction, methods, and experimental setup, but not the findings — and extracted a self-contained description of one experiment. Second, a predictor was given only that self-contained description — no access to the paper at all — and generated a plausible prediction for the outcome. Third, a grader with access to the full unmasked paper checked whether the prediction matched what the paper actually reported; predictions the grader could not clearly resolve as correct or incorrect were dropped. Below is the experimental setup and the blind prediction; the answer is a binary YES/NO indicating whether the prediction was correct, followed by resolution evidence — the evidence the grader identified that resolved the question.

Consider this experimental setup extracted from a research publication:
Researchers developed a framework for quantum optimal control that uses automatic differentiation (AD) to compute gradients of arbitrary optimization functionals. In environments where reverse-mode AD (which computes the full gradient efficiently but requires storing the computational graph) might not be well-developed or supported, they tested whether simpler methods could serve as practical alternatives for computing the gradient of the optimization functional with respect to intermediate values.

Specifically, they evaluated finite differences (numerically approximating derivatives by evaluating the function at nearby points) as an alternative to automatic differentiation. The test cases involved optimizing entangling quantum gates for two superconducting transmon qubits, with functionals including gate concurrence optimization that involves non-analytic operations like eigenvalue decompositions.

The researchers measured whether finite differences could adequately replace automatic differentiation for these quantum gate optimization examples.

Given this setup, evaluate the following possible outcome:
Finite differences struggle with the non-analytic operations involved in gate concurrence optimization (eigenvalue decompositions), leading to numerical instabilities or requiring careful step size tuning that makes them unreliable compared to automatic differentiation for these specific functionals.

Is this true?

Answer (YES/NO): NO